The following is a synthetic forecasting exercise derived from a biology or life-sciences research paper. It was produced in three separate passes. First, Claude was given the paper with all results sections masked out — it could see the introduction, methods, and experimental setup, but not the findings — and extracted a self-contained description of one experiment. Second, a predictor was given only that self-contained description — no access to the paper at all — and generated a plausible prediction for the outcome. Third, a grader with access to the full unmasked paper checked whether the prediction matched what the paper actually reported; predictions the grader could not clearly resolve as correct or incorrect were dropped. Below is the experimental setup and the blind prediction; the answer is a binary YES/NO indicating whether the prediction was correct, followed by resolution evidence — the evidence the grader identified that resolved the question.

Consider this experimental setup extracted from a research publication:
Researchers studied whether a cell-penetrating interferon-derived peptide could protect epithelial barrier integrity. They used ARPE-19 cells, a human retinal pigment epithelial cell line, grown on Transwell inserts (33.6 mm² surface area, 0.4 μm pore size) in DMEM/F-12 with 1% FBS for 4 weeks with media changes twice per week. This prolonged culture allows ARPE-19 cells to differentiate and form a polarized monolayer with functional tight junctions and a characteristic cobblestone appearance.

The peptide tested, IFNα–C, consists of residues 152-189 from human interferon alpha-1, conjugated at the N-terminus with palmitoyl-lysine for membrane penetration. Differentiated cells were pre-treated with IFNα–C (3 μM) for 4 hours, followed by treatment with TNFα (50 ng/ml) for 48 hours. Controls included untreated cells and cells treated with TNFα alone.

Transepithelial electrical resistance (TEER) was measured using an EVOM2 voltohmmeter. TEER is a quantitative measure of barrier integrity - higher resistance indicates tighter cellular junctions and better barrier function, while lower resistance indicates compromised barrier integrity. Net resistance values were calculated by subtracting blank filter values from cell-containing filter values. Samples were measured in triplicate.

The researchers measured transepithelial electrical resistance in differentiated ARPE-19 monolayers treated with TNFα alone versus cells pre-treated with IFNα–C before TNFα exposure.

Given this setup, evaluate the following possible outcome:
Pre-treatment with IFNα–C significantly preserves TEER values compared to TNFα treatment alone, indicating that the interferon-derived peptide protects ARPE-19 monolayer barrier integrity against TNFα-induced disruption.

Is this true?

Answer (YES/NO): YES